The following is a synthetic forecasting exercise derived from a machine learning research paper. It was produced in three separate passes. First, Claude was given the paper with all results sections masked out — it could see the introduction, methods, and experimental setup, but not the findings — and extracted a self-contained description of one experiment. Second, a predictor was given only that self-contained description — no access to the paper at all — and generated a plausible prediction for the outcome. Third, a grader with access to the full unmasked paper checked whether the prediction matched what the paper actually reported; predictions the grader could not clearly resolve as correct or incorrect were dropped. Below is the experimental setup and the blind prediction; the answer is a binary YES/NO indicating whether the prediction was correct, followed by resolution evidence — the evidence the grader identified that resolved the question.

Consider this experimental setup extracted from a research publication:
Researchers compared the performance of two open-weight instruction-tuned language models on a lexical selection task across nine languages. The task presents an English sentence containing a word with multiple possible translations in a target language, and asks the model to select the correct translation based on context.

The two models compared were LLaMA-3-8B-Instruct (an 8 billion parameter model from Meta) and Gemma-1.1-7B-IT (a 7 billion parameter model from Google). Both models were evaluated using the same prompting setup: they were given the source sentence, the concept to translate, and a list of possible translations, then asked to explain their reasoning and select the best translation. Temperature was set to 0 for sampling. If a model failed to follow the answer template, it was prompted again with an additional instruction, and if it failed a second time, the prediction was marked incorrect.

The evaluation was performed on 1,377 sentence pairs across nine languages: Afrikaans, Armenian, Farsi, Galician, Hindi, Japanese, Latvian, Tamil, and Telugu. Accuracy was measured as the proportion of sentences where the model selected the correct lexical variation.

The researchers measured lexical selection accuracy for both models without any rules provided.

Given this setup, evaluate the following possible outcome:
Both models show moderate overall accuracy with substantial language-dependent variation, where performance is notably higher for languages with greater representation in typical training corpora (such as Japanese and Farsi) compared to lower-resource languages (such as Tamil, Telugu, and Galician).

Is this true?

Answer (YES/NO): NO